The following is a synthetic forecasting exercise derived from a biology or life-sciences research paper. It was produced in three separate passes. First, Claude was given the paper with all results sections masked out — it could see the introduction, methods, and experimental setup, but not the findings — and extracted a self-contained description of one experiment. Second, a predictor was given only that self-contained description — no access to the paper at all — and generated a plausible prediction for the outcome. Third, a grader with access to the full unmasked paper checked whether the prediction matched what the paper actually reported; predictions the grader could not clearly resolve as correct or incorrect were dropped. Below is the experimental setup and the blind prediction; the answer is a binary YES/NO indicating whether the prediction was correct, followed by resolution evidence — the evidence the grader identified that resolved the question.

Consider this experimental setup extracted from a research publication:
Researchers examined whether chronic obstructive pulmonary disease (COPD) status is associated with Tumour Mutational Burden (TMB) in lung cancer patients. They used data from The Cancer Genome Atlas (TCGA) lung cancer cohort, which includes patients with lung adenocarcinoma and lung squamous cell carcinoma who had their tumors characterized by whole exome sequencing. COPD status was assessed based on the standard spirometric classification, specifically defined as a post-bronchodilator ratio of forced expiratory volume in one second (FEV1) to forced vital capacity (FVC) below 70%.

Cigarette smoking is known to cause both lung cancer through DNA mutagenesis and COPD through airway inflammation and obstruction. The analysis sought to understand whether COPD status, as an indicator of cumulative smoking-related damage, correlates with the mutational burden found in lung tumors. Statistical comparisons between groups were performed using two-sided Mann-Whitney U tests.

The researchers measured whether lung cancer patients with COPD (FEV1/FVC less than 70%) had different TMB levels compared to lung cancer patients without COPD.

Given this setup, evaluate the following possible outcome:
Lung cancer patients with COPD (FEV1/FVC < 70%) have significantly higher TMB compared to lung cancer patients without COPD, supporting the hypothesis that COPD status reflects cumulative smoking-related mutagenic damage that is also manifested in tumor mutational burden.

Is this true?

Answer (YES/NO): YES